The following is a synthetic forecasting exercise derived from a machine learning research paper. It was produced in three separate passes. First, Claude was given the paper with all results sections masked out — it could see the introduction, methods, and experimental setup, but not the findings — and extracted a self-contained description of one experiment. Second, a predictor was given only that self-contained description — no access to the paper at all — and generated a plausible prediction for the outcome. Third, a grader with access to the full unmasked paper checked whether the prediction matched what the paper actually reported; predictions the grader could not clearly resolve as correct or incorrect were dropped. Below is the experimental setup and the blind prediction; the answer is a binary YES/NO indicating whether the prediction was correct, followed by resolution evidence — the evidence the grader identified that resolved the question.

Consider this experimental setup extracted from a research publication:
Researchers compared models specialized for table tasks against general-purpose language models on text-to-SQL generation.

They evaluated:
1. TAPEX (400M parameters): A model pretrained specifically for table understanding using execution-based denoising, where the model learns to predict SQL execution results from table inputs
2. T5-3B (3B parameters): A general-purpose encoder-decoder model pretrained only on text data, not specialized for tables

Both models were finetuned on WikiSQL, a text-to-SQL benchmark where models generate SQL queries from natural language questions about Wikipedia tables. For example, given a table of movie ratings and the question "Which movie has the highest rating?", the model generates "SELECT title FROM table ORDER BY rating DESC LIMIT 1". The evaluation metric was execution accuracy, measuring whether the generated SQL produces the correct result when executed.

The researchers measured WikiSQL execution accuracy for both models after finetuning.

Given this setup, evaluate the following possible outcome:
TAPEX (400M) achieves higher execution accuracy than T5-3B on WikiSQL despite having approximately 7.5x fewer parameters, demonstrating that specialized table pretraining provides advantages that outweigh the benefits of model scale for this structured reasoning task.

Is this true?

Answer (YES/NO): NO